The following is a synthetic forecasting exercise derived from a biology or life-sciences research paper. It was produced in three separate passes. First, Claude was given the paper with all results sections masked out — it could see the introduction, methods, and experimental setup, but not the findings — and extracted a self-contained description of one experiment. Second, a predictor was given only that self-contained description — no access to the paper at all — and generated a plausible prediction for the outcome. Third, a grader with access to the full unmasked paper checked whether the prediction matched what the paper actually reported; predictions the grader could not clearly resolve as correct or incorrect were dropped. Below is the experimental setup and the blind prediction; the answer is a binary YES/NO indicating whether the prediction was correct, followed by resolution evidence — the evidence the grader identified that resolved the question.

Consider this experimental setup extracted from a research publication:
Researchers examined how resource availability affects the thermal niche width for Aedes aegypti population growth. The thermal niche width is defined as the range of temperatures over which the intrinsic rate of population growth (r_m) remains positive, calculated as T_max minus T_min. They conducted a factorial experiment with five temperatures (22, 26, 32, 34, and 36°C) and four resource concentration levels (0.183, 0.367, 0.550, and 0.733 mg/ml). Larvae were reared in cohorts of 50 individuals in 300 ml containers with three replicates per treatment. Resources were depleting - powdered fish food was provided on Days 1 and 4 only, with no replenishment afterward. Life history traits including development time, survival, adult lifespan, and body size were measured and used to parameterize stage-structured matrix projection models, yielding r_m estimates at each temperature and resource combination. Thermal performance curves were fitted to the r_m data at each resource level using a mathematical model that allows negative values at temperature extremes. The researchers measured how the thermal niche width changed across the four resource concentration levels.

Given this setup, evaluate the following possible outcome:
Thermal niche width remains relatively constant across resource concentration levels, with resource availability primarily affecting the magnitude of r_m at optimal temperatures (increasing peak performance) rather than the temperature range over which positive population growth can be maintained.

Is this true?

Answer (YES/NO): NO